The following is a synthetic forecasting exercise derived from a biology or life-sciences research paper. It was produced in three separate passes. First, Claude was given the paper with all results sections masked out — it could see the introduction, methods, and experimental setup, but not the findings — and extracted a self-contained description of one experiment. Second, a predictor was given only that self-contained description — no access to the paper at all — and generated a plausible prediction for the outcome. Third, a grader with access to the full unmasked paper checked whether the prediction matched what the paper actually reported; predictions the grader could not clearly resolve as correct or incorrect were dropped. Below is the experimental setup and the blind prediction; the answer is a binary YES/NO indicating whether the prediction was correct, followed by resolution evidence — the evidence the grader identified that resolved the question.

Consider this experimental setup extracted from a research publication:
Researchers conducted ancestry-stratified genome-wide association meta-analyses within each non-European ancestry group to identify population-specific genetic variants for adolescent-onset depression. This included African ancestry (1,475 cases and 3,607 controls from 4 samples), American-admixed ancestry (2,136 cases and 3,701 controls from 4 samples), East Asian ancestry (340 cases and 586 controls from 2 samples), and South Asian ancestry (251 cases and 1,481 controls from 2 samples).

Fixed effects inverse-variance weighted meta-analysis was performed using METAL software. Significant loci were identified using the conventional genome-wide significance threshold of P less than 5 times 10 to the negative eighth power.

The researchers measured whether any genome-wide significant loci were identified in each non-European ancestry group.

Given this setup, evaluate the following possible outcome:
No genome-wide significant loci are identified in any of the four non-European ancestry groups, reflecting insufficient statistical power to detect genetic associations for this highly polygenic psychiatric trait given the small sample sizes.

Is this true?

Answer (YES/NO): NO